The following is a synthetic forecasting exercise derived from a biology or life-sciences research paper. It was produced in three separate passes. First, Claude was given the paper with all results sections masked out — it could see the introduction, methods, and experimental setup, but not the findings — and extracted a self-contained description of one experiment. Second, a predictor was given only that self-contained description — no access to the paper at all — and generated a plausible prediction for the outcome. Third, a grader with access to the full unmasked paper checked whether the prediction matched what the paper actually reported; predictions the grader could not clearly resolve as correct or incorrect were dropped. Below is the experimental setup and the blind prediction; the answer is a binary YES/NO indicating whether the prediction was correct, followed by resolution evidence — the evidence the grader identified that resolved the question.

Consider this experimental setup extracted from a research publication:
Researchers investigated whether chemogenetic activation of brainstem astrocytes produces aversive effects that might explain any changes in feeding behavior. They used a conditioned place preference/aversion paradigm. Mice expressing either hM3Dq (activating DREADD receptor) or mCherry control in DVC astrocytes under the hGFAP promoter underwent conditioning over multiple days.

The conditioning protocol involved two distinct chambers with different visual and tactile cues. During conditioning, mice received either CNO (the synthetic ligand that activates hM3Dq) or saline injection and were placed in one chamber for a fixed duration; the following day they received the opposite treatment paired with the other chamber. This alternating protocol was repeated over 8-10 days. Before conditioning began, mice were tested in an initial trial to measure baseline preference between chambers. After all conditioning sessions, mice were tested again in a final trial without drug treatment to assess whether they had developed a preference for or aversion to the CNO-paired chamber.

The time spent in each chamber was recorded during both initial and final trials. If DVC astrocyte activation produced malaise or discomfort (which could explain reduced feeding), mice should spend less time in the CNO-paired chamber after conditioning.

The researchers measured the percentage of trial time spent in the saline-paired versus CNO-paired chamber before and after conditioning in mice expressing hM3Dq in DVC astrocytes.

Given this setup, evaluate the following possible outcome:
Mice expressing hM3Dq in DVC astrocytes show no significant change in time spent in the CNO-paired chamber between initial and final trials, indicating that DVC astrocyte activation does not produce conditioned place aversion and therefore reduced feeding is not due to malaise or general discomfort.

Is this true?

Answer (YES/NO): YES